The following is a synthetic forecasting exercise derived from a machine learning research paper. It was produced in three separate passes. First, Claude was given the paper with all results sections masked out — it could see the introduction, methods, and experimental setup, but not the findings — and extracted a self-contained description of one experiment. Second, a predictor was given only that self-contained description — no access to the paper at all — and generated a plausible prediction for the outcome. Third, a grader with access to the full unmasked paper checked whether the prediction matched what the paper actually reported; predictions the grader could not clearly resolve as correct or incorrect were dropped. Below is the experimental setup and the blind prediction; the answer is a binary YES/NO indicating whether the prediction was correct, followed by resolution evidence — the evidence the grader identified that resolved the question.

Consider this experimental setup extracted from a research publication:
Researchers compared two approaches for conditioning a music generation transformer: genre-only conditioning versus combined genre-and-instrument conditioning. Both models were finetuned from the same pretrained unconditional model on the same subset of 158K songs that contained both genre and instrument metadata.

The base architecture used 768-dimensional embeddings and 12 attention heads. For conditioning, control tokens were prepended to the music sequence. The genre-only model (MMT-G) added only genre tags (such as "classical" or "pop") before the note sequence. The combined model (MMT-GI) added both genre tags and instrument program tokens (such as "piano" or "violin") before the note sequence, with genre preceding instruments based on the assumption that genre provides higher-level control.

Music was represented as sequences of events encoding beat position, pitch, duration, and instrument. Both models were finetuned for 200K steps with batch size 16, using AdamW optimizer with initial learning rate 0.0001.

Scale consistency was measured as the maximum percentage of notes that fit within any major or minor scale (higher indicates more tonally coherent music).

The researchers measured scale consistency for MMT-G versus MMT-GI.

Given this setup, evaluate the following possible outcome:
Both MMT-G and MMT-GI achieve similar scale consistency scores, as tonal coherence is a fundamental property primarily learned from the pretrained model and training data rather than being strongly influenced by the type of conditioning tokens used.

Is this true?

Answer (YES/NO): YES